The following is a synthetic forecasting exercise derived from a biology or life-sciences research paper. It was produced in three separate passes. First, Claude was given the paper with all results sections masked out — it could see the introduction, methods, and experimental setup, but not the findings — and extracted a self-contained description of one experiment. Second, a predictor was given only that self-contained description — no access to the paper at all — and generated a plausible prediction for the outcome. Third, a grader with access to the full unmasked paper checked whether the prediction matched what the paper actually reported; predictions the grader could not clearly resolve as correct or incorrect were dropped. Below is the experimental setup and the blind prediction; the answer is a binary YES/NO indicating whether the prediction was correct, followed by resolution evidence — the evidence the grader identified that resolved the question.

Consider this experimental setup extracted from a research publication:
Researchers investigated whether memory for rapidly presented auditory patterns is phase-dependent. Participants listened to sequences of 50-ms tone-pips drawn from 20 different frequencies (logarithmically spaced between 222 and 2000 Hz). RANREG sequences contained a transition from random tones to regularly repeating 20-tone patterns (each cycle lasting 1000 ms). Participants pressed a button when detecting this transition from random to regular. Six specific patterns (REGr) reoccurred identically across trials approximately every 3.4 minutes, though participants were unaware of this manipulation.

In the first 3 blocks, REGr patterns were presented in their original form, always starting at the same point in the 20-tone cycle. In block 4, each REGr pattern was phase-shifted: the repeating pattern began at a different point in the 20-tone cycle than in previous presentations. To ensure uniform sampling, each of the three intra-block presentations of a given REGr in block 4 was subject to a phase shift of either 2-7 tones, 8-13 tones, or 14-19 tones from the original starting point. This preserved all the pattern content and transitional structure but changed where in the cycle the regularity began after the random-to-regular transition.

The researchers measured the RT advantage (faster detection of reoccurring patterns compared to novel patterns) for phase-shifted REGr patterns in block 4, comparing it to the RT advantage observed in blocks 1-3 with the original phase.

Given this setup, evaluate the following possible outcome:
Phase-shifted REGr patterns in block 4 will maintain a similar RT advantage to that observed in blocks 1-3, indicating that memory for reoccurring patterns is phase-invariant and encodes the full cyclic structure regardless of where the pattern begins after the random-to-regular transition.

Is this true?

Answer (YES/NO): YES